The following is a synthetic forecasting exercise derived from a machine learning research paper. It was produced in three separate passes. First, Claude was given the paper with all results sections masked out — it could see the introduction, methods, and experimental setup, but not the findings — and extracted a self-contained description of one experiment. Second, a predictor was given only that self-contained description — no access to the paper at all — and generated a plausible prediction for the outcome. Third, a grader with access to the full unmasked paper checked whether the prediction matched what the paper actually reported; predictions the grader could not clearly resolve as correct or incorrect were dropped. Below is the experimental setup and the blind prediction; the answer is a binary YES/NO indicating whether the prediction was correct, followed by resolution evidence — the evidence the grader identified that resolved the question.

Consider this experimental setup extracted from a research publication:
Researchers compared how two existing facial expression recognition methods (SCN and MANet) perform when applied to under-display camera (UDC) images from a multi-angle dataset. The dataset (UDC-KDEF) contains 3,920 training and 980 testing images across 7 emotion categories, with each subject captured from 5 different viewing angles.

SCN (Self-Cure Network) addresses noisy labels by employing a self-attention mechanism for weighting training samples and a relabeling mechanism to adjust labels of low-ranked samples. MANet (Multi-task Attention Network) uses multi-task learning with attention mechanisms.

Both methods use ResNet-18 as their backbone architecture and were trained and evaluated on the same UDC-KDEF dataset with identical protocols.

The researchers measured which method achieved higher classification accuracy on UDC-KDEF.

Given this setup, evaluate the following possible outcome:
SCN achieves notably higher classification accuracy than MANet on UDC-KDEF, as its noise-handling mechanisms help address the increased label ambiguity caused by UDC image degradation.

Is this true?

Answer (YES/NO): NO